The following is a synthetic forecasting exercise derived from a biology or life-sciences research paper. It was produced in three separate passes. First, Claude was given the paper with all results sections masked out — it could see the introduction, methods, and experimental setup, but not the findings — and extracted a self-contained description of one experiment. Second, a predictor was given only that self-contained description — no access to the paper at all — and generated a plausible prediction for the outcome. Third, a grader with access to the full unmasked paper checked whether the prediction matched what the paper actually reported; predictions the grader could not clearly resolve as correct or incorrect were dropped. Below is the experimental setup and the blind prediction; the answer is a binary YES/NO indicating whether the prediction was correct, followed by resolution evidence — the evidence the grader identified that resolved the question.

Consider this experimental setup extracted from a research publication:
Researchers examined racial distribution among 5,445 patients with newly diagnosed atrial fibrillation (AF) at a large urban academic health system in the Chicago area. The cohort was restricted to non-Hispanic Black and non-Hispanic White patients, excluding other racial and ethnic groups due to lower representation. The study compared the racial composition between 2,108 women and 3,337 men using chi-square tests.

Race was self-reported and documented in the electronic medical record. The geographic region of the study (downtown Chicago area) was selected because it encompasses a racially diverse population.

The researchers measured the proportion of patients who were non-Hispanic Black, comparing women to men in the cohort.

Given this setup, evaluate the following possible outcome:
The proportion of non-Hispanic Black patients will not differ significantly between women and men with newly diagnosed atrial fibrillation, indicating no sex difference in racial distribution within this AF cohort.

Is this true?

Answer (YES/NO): NO